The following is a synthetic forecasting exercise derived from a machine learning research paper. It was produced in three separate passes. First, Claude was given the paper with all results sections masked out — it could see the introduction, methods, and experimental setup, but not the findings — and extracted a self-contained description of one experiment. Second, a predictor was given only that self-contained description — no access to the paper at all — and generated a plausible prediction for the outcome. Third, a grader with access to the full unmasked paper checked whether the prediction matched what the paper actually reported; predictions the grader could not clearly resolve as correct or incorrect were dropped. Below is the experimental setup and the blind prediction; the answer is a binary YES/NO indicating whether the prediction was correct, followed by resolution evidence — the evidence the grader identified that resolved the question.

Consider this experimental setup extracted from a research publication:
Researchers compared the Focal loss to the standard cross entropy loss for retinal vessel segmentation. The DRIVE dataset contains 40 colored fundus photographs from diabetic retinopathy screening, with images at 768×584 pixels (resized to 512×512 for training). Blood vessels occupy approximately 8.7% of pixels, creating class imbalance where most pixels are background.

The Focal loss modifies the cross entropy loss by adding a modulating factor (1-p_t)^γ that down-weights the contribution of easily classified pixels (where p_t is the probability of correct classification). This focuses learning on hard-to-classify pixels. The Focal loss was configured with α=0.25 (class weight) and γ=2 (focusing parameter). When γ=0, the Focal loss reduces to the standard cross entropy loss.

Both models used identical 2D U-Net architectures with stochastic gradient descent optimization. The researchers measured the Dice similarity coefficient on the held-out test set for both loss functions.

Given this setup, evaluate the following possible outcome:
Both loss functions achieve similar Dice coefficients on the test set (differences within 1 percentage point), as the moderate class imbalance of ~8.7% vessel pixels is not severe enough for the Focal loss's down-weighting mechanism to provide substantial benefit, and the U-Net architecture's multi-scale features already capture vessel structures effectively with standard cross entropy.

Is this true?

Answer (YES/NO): YES